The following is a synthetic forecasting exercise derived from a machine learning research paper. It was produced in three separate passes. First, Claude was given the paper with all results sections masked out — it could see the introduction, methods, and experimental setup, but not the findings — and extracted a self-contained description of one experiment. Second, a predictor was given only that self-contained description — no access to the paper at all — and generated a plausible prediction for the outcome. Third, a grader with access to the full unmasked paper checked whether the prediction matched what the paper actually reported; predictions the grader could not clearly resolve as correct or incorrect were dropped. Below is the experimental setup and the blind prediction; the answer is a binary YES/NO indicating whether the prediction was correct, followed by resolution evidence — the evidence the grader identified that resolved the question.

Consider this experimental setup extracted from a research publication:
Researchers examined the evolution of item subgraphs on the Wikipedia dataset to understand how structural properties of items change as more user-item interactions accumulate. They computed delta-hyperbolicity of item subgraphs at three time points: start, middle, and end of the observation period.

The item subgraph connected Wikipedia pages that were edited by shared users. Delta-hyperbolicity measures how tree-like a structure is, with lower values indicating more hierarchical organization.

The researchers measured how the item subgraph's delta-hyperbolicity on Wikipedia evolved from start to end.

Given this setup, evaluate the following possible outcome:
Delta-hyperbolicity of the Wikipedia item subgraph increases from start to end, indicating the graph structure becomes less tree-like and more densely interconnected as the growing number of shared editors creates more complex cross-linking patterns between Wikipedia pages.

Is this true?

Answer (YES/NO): YES